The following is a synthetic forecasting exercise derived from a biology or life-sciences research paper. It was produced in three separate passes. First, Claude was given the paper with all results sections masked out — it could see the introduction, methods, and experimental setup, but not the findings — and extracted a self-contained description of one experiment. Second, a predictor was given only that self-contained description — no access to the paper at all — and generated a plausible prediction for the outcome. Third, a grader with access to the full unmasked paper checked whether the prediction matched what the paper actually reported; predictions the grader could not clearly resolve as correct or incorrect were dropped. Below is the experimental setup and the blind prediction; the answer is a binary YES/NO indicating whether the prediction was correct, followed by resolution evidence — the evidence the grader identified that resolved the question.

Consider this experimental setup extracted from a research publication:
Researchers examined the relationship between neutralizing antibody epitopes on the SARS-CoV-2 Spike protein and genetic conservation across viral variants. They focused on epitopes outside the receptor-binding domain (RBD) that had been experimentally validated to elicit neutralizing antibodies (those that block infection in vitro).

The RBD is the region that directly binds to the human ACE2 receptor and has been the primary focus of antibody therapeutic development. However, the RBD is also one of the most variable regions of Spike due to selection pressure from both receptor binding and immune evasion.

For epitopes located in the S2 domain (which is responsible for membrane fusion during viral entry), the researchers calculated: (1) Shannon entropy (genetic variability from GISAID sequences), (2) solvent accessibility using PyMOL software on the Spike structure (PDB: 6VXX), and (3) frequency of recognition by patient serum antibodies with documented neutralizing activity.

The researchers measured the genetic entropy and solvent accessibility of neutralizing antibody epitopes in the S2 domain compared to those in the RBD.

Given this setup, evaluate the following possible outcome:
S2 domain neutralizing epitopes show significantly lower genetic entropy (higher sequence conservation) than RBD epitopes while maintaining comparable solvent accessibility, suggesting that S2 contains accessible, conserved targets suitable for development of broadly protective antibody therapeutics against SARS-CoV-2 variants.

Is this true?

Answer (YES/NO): YES